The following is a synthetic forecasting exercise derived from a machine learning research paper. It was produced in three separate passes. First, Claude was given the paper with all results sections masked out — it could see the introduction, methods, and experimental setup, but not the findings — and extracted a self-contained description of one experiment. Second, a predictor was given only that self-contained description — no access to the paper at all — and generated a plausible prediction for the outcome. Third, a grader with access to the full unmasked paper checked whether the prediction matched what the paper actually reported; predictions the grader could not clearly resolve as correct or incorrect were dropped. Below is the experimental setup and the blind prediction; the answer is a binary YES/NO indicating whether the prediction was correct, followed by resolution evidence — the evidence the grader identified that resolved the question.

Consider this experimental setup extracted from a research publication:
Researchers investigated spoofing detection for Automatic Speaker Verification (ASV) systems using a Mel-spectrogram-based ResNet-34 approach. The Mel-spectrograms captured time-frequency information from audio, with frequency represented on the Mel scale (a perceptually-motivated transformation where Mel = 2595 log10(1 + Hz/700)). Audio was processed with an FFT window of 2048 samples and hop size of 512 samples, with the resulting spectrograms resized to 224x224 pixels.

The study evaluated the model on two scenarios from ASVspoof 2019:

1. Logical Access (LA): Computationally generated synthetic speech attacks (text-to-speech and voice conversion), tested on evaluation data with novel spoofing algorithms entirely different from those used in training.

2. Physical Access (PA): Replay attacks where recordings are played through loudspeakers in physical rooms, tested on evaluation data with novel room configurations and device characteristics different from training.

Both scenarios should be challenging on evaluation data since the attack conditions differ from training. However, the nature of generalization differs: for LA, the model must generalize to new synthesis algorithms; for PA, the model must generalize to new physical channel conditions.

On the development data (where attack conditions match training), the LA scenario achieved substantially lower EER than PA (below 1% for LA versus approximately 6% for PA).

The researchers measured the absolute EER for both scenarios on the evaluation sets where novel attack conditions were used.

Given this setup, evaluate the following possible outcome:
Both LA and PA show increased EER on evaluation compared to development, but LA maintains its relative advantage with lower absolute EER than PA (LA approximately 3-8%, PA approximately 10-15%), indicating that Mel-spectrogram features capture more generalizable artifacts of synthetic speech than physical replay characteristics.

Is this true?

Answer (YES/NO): NO